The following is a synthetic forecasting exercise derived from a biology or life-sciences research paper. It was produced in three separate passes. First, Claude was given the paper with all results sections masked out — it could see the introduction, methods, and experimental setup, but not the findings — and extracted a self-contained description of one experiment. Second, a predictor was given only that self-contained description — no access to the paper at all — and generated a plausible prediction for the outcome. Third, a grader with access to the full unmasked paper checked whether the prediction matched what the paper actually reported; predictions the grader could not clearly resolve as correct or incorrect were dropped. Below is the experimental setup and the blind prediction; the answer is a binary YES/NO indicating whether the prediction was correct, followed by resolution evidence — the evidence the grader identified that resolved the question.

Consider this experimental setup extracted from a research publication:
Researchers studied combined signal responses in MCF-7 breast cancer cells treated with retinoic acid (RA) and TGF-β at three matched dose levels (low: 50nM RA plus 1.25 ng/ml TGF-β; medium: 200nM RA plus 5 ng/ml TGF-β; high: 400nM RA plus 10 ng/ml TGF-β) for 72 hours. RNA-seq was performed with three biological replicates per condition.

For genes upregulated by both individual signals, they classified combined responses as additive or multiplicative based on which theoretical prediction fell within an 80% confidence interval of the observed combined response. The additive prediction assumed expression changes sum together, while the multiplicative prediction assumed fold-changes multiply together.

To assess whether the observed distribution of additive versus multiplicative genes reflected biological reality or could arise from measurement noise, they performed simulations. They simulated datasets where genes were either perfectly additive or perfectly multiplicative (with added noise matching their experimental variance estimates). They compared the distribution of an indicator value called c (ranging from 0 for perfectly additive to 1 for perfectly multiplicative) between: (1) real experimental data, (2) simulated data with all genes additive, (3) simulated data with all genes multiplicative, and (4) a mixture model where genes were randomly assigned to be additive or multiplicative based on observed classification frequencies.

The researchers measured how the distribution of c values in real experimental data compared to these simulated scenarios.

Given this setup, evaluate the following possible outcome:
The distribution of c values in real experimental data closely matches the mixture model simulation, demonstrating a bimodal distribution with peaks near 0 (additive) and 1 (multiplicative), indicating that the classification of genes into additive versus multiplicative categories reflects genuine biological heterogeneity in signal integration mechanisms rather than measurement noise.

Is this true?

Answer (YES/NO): NO